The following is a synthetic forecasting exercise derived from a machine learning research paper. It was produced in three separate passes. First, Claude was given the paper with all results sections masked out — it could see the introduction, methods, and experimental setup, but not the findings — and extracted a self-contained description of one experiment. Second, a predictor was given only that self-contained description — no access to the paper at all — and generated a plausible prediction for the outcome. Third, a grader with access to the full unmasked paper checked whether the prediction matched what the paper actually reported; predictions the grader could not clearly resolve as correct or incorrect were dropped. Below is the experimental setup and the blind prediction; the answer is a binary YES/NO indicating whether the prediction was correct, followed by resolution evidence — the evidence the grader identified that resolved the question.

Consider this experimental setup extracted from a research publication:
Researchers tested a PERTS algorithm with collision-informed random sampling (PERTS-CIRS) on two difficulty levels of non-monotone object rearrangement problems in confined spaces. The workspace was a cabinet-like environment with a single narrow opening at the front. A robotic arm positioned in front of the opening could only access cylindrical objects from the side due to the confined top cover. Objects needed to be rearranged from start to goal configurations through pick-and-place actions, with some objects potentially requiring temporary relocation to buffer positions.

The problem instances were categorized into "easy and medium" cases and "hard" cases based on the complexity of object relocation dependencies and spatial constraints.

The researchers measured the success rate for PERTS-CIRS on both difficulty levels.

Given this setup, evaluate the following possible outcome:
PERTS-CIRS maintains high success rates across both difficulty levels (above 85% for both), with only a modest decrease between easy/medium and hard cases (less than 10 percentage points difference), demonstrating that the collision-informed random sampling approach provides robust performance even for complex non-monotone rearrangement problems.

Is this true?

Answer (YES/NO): NO